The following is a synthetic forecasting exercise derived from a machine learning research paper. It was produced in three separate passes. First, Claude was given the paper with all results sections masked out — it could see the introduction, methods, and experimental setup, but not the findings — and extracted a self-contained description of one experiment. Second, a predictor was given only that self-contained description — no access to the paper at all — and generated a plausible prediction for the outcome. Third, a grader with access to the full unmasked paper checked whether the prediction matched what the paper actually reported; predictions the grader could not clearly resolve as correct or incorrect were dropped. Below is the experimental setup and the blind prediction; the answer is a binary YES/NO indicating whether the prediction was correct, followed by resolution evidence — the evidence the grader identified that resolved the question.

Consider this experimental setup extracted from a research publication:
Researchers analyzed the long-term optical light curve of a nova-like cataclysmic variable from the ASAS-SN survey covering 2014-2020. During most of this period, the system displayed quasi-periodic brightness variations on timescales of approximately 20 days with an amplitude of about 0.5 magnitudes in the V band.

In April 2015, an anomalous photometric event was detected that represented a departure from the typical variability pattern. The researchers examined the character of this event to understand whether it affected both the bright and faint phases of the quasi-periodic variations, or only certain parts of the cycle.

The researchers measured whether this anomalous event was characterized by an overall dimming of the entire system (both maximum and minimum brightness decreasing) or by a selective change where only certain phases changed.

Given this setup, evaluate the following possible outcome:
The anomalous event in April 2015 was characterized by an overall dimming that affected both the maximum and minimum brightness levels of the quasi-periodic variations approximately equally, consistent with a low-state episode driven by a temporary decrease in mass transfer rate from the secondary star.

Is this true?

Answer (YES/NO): NO